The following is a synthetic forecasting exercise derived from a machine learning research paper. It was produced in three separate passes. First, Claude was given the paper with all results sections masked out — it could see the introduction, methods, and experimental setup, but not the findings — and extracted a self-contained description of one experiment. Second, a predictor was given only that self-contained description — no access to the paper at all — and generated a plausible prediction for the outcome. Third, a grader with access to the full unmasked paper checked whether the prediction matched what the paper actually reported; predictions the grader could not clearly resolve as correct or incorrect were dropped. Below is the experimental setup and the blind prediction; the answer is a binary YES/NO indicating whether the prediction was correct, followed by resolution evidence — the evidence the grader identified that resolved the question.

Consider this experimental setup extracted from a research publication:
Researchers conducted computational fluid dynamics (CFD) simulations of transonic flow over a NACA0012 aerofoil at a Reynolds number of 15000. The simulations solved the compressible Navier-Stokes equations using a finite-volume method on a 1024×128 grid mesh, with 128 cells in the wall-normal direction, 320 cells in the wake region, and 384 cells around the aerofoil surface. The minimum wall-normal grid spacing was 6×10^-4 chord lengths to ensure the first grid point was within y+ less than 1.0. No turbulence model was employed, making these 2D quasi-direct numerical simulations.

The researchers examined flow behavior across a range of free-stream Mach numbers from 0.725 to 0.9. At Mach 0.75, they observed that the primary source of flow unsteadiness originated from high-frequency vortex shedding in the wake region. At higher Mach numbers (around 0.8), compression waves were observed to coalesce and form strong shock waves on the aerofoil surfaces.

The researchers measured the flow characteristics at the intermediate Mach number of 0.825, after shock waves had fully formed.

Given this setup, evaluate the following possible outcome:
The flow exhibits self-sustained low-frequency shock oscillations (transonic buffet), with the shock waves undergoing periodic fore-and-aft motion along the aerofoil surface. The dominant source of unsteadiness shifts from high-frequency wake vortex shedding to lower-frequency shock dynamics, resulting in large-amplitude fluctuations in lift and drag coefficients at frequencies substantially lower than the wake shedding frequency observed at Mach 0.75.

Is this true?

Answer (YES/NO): NO